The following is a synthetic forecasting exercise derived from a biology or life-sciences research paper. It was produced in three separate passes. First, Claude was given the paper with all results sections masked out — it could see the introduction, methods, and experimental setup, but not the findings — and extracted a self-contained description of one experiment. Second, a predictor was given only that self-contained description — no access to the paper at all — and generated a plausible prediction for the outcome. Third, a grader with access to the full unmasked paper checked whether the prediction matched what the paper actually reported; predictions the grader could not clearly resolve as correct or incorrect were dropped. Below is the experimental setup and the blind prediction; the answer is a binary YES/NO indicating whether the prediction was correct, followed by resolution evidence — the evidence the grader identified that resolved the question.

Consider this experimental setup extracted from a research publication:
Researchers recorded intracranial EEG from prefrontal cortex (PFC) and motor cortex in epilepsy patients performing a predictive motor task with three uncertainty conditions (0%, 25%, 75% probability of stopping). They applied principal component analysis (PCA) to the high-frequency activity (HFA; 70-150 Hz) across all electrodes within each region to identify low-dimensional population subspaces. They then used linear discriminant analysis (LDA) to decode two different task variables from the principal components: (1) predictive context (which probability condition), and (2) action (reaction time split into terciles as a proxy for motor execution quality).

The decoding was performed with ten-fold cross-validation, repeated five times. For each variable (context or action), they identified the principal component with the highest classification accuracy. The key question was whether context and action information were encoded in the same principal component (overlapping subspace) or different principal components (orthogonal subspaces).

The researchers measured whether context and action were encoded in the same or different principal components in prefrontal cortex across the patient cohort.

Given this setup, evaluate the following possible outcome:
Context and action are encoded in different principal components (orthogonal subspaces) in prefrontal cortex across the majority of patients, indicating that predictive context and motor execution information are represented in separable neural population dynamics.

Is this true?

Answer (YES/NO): YES